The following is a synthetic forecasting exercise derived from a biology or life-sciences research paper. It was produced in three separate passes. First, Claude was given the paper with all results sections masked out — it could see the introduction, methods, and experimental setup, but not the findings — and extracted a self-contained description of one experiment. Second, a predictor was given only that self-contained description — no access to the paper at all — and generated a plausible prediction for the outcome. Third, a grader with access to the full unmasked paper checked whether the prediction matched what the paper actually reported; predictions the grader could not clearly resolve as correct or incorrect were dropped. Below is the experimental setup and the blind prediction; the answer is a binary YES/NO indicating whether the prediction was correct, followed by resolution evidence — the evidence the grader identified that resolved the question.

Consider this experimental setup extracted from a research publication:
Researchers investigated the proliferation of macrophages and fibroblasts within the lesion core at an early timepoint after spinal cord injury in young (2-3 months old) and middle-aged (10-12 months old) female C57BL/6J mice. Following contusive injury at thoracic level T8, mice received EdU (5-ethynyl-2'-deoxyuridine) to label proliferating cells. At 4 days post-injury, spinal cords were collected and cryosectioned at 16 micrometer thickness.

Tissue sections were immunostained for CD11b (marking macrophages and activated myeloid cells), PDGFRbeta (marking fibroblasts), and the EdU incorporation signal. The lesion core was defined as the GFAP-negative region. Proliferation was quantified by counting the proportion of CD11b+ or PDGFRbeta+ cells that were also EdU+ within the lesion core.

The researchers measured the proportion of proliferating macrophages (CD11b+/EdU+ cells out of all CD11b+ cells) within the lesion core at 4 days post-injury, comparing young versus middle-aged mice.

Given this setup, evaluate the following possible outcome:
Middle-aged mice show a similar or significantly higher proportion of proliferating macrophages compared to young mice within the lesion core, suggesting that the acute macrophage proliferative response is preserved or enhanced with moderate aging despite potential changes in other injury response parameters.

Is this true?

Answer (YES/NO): YES